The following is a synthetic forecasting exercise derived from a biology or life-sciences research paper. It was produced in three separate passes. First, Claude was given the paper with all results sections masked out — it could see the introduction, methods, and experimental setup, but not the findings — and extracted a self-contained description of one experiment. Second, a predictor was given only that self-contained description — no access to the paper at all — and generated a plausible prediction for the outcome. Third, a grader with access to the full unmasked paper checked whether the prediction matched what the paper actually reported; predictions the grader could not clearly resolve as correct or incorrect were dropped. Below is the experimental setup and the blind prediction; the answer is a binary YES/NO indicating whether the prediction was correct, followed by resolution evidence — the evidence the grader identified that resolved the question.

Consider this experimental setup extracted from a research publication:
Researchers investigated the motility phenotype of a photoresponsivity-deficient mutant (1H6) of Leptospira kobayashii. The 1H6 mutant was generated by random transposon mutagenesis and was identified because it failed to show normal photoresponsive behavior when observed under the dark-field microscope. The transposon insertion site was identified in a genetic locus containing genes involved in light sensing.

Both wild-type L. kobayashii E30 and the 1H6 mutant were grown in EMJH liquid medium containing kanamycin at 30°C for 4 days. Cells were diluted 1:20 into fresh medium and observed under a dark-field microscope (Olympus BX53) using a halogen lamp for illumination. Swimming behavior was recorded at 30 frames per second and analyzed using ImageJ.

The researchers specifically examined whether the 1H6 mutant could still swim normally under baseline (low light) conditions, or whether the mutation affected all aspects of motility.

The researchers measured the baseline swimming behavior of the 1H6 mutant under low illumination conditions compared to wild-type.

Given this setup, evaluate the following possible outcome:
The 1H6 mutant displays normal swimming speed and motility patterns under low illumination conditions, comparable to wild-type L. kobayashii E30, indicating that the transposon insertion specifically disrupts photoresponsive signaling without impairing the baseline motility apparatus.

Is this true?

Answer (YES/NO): YES